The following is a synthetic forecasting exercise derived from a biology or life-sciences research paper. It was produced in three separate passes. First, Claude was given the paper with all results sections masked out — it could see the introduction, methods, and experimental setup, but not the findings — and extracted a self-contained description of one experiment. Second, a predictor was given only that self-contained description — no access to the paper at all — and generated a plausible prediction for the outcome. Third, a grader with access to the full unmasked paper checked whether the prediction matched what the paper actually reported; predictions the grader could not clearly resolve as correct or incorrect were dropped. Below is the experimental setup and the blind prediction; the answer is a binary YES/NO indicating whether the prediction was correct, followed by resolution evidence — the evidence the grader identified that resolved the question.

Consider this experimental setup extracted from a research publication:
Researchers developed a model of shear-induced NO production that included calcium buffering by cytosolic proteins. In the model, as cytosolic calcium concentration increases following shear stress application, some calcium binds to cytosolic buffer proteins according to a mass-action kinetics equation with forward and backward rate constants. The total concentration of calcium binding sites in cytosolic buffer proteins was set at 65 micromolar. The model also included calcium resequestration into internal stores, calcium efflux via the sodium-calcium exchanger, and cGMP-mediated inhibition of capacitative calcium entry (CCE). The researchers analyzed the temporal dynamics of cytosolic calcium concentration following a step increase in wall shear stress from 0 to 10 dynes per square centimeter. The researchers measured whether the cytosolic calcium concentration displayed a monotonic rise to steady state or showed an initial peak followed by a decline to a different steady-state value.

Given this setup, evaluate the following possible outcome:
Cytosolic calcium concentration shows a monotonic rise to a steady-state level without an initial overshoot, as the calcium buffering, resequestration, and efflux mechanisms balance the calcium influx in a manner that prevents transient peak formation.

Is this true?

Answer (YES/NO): NO